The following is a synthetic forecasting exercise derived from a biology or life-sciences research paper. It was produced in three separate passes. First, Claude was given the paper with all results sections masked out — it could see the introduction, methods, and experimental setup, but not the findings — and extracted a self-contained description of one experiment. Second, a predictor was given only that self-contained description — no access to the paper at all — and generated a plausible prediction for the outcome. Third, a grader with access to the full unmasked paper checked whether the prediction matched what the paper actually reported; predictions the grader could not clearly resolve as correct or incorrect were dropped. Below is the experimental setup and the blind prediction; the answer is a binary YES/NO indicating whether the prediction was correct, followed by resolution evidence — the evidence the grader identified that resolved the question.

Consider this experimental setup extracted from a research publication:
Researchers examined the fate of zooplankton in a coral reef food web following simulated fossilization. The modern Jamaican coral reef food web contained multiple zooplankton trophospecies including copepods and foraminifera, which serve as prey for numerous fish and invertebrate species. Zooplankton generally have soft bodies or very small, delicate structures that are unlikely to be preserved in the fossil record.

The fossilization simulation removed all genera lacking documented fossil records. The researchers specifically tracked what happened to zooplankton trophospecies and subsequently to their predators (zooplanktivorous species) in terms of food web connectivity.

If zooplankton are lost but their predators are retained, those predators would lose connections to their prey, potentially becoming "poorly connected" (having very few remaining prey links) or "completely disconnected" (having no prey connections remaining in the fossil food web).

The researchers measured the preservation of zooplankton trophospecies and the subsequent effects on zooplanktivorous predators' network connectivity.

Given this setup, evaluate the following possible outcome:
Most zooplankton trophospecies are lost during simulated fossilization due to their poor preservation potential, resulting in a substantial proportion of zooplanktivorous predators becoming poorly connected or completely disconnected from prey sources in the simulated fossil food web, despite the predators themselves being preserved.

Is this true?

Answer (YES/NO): YES